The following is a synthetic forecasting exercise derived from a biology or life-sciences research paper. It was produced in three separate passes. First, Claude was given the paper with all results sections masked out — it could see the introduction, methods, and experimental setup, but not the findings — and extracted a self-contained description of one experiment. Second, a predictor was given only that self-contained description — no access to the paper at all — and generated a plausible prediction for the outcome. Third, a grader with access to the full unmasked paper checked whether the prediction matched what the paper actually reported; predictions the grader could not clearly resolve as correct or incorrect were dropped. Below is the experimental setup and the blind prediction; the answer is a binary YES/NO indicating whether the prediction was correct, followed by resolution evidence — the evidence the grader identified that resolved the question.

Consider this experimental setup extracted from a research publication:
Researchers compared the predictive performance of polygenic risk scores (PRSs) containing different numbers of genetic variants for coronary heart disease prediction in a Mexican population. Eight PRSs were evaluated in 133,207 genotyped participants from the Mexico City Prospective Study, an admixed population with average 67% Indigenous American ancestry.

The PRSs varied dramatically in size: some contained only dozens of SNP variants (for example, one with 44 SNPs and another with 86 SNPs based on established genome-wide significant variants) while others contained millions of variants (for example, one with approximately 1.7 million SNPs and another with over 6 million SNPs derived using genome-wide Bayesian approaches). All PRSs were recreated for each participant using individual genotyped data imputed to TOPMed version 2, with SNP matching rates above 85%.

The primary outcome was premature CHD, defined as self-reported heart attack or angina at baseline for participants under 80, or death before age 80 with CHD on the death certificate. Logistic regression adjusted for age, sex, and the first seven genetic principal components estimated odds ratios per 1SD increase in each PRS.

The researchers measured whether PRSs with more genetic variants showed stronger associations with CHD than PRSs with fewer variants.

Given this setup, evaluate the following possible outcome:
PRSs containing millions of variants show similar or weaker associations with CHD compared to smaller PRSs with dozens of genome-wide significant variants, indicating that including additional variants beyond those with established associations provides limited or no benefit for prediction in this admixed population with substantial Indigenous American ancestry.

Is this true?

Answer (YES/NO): NO